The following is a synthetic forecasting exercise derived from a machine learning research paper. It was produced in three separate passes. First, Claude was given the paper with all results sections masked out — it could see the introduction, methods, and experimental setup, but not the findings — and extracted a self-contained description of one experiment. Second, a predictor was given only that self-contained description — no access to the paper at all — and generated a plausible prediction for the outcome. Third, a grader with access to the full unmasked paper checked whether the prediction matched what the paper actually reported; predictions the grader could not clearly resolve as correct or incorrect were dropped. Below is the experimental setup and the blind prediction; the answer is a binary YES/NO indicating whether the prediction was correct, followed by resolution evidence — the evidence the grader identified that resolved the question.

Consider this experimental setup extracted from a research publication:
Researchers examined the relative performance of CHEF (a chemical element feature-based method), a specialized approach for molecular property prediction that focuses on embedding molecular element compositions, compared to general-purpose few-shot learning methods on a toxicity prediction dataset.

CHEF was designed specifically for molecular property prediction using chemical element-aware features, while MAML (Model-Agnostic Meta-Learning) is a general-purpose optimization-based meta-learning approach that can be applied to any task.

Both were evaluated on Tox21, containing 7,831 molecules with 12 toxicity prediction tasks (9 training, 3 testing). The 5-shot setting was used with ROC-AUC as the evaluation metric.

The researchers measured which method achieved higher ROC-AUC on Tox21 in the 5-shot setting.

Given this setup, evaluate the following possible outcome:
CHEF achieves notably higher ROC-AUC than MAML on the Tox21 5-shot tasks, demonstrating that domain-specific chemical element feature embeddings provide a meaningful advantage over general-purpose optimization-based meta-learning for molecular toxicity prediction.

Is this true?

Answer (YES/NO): NO